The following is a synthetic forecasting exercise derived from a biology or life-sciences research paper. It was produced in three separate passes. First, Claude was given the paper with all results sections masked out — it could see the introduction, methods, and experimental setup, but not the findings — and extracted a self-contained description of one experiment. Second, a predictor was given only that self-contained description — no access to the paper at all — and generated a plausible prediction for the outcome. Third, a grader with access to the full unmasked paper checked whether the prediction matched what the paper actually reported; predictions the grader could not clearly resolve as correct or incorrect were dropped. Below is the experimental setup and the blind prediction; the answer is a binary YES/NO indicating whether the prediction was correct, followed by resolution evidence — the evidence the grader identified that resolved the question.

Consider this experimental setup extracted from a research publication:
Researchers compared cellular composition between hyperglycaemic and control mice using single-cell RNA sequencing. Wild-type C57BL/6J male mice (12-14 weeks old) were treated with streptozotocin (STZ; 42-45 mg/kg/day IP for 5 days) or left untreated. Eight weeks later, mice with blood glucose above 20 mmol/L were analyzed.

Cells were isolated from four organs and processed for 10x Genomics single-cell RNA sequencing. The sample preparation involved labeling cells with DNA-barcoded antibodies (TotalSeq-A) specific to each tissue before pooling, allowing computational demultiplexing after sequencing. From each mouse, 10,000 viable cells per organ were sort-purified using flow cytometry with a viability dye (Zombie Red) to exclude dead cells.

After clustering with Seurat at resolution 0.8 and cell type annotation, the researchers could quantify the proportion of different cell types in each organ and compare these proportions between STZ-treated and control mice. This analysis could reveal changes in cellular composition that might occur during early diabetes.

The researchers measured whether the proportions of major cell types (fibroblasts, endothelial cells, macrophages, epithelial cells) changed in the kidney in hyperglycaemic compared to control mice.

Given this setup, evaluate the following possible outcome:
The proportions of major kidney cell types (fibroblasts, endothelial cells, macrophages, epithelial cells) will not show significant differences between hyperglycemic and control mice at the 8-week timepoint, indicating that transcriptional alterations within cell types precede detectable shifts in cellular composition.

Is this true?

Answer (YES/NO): YES